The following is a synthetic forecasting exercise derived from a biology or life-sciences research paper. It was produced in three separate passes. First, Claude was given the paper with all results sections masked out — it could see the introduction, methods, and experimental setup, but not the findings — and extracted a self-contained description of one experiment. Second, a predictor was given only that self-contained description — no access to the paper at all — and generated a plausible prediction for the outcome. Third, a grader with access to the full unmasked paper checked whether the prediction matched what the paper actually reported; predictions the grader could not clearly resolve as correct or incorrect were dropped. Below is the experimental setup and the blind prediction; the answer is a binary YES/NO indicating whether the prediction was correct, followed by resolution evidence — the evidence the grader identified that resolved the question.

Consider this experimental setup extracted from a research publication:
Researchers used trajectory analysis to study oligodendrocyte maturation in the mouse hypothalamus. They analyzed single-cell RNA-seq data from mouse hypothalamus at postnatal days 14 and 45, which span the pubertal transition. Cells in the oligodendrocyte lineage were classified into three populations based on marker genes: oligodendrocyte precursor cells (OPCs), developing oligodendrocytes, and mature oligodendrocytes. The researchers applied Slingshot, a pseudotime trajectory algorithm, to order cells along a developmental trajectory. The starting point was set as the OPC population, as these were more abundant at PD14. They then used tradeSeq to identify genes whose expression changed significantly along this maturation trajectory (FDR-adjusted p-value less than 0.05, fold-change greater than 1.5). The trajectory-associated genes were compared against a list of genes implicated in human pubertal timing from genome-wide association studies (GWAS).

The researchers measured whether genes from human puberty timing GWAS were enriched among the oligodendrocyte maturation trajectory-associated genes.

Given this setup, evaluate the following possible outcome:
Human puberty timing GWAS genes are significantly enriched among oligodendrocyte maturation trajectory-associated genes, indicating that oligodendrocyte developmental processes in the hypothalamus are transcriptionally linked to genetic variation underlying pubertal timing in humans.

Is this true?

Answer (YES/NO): YES